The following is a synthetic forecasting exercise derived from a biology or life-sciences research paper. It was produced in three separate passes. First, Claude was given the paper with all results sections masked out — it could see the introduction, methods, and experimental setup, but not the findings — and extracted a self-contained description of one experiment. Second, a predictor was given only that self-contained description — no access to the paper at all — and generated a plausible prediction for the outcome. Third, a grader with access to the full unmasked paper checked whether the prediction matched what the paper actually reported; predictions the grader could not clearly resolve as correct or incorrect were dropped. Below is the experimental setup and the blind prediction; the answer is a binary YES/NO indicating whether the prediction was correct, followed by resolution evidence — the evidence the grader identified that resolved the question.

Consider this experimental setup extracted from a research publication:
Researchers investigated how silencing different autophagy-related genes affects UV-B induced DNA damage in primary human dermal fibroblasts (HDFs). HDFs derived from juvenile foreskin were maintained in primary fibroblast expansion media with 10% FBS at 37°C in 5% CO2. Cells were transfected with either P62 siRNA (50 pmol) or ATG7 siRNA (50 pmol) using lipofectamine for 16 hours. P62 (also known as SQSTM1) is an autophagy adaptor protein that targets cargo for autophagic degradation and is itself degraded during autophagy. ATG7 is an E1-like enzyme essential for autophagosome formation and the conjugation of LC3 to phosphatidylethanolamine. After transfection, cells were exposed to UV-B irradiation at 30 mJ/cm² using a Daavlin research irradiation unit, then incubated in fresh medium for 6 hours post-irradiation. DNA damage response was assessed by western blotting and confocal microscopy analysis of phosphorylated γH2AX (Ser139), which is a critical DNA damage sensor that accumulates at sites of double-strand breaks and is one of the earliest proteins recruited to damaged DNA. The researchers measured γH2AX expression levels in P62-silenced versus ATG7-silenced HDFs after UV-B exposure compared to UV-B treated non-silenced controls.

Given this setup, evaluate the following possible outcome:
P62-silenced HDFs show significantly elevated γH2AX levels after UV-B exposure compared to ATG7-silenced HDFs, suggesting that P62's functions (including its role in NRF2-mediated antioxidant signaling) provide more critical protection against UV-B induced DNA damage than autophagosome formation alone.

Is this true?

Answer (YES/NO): YES